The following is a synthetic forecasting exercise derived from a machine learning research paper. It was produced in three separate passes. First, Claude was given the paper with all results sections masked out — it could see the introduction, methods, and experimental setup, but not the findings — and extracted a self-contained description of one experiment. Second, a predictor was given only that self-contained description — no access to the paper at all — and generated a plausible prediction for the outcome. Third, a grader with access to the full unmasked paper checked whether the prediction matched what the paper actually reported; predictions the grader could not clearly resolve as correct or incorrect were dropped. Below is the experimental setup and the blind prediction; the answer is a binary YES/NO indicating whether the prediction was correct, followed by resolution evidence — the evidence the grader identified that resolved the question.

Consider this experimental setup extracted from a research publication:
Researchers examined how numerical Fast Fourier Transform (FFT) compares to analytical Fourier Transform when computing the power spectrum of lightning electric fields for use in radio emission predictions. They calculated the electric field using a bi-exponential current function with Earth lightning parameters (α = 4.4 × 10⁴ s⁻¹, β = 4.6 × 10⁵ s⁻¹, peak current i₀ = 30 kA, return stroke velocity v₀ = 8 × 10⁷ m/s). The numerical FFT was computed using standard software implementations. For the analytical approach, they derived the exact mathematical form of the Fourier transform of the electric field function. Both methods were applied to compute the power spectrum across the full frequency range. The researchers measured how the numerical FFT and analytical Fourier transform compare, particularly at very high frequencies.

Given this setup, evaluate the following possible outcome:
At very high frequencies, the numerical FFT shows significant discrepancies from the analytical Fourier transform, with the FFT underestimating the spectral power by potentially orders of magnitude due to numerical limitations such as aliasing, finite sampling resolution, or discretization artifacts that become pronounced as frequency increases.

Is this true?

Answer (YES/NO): NO